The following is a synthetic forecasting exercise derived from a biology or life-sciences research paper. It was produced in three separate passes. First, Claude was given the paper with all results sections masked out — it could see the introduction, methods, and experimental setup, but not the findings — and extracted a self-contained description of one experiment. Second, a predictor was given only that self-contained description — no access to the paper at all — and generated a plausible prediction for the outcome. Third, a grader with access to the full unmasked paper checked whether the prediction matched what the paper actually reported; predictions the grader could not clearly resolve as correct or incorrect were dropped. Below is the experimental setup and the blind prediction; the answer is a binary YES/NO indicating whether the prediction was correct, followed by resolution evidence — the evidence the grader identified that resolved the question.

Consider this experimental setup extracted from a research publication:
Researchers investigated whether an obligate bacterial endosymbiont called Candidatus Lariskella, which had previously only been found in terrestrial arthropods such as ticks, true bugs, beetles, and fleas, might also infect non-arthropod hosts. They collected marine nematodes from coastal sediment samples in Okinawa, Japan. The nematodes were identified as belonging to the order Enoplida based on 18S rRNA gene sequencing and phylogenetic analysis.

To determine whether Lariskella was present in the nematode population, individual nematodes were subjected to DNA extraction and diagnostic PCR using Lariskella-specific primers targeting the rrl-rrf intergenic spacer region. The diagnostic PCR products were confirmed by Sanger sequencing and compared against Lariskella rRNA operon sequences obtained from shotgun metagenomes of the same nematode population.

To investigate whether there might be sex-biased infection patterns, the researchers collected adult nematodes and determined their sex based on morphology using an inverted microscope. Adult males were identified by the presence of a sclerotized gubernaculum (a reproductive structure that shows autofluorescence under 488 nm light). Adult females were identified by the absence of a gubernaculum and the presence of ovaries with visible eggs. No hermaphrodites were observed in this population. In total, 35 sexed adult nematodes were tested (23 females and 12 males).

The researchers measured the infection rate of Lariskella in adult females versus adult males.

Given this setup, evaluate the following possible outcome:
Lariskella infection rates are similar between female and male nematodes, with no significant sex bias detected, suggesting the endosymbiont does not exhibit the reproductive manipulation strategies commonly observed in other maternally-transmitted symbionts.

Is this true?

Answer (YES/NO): NO